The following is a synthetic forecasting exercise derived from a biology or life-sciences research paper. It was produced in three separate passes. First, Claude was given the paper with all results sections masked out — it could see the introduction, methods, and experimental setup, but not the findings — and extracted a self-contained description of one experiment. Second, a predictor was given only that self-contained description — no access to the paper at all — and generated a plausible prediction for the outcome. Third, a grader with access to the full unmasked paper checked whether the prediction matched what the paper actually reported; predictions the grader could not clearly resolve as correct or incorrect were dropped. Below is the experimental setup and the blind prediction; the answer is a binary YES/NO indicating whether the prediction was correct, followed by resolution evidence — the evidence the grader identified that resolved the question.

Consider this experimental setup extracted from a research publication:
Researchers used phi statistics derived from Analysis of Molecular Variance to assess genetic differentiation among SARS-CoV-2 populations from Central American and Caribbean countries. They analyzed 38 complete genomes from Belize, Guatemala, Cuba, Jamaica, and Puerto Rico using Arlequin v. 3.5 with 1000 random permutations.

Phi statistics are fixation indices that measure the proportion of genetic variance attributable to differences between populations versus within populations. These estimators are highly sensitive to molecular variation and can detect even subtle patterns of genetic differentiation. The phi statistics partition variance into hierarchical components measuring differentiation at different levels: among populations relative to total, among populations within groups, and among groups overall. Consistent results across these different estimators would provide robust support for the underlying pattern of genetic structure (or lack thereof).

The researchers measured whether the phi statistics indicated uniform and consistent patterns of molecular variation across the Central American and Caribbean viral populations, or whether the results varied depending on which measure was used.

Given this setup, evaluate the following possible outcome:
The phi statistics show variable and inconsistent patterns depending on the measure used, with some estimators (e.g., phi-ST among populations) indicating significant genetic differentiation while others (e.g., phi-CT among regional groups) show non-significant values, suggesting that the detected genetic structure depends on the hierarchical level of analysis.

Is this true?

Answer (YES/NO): NO